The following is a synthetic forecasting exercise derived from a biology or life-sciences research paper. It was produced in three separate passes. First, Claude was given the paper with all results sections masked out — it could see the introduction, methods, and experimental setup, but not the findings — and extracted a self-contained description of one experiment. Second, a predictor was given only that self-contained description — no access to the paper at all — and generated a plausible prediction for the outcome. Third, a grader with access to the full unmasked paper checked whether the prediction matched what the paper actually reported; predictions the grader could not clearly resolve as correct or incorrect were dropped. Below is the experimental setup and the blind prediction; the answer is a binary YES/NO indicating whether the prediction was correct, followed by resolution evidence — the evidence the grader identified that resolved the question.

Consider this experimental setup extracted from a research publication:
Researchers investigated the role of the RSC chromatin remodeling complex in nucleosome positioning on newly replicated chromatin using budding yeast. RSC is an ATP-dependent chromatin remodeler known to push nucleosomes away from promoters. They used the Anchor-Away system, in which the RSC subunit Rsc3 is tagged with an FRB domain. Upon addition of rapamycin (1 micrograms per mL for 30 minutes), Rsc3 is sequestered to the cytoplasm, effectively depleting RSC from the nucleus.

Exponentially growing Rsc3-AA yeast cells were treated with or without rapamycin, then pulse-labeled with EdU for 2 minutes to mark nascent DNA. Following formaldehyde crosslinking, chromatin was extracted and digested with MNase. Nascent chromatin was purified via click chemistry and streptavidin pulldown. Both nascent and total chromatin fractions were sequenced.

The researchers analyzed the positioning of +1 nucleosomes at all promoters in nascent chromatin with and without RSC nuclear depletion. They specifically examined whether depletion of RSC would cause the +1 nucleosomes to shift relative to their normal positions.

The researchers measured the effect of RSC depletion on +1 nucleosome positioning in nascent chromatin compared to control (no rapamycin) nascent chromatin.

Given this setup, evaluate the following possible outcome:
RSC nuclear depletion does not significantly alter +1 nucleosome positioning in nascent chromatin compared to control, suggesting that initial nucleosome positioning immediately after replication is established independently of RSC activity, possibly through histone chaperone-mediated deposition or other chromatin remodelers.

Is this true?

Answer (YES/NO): YES